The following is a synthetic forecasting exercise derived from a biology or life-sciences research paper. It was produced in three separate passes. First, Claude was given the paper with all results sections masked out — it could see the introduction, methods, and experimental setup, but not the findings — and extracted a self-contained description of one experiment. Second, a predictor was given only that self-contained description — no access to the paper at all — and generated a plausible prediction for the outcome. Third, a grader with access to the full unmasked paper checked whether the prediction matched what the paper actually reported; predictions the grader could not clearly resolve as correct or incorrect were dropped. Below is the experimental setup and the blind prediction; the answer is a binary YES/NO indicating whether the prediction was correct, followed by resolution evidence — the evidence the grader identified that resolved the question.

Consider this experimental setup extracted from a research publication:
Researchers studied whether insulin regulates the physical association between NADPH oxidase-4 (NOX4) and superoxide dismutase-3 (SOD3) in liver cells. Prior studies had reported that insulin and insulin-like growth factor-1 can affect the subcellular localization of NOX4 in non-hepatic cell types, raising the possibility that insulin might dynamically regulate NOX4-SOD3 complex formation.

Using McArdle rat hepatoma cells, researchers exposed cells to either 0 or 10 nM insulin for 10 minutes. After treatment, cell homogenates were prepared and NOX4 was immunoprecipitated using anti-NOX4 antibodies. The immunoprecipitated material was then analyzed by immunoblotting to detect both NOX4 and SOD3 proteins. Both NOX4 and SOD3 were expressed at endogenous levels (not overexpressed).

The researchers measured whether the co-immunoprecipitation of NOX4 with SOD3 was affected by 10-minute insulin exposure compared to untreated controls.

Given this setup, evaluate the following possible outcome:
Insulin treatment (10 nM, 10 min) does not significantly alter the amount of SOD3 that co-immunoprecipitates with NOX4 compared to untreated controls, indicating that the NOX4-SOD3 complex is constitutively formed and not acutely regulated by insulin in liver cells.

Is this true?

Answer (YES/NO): YES